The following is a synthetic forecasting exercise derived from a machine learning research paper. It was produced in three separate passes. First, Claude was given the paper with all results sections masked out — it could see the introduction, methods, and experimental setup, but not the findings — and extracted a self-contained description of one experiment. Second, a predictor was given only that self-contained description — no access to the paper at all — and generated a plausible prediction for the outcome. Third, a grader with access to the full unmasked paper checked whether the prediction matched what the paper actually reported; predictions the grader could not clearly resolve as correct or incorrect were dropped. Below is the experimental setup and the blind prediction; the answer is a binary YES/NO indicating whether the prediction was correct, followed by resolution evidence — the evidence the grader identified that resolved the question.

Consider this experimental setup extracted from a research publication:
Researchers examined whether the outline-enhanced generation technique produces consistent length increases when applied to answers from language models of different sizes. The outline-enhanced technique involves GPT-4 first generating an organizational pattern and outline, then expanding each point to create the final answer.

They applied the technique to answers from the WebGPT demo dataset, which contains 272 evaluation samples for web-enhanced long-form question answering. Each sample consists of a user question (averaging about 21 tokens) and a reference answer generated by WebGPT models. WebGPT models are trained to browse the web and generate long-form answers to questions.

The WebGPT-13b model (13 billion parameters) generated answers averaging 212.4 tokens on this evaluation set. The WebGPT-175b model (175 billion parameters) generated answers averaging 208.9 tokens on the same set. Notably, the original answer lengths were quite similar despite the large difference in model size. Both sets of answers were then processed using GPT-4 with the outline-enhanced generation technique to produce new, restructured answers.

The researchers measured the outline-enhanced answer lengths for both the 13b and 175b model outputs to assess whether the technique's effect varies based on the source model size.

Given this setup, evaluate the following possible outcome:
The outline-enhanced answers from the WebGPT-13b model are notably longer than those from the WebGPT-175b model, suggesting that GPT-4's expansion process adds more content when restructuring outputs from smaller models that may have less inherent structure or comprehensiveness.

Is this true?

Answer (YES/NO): NO